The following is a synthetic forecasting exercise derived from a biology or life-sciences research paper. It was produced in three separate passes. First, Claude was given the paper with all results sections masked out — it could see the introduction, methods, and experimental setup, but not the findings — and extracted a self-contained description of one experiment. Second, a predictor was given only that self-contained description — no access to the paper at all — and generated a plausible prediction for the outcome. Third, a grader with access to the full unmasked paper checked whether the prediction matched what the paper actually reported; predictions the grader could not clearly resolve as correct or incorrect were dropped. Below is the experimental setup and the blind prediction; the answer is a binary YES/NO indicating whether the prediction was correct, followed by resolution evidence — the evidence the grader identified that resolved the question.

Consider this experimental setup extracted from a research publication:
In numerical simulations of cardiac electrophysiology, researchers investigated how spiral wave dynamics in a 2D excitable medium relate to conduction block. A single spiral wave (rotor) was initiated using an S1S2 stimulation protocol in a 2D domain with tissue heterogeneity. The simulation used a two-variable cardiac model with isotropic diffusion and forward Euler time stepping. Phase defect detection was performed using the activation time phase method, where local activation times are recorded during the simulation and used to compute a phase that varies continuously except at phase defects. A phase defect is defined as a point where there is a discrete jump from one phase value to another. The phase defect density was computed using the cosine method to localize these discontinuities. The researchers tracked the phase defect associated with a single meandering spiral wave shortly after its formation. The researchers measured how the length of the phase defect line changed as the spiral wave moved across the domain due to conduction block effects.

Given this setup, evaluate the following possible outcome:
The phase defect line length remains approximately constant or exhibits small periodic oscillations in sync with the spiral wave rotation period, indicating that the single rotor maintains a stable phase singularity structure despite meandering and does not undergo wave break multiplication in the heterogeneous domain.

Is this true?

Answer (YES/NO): NO